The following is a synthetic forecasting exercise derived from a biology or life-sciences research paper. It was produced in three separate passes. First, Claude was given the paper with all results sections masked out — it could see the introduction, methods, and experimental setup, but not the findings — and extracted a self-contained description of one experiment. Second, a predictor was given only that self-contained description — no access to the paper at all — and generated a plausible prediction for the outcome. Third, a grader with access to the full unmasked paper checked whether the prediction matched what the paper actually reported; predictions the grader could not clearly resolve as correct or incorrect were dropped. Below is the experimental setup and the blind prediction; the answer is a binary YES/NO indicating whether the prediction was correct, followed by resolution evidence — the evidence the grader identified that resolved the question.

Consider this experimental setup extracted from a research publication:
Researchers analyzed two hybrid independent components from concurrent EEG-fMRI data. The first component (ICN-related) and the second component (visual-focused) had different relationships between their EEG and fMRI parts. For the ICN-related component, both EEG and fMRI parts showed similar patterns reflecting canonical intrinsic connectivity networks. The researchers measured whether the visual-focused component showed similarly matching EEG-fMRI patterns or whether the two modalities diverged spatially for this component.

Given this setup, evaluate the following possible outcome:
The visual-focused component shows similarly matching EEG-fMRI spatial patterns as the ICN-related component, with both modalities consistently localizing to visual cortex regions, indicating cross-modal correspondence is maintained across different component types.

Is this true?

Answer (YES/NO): NO